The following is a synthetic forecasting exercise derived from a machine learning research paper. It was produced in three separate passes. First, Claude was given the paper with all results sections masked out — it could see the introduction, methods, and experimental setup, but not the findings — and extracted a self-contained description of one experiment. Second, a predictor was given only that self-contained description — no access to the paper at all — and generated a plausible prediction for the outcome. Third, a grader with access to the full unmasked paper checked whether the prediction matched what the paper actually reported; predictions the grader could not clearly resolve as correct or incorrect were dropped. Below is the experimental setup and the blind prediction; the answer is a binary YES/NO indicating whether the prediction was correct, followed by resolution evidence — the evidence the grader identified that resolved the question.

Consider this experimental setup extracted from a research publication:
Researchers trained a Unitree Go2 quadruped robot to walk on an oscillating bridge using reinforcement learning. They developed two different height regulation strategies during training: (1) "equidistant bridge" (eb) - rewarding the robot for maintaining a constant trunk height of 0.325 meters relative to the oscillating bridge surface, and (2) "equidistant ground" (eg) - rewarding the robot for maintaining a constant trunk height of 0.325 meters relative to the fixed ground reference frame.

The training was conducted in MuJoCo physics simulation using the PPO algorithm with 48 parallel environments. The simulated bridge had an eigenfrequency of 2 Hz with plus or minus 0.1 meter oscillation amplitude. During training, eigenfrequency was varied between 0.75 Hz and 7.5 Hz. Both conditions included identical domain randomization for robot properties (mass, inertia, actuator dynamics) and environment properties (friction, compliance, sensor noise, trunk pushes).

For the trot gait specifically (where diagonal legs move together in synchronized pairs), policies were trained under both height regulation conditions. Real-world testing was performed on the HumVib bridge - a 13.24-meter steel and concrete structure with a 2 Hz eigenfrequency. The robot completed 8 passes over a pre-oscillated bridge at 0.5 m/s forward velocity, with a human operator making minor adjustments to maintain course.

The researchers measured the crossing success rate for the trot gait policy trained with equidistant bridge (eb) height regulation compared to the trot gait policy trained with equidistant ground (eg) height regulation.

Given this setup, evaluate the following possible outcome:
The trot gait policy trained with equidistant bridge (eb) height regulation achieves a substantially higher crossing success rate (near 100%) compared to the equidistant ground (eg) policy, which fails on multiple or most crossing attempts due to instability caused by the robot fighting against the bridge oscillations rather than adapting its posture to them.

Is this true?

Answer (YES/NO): NO